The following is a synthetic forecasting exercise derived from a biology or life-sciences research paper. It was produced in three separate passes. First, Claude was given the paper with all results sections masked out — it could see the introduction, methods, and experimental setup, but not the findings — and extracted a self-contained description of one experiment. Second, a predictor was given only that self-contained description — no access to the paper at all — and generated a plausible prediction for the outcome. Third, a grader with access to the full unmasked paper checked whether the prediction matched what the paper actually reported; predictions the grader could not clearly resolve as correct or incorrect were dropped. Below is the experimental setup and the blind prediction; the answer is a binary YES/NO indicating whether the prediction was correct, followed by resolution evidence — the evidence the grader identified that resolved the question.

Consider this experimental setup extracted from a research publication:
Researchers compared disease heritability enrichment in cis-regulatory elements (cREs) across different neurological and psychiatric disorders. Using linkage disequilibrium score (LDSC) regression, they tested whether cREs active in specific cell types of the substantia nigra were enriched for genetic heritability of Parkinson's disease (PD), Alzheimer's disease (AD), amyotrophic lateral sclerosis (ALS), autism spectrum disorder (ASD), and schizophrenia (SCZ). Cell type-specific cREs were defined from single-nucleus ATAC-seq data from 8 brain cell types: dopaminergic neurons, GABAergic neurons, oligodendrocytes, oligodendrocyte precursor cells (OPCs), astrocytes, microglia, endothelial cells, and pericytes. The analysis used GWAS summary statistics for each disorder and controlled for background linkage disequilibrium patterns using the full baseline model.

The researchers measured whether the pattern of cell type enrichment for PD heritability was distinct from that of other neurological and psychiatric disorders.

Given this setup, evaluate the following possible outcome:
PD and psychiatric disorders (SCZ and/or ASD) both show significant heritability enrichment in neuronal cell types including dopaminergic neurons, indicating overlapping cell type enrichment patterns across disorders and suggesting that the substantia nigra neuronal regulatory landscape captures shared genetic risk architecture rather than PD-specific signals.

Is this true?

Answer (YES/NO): NO